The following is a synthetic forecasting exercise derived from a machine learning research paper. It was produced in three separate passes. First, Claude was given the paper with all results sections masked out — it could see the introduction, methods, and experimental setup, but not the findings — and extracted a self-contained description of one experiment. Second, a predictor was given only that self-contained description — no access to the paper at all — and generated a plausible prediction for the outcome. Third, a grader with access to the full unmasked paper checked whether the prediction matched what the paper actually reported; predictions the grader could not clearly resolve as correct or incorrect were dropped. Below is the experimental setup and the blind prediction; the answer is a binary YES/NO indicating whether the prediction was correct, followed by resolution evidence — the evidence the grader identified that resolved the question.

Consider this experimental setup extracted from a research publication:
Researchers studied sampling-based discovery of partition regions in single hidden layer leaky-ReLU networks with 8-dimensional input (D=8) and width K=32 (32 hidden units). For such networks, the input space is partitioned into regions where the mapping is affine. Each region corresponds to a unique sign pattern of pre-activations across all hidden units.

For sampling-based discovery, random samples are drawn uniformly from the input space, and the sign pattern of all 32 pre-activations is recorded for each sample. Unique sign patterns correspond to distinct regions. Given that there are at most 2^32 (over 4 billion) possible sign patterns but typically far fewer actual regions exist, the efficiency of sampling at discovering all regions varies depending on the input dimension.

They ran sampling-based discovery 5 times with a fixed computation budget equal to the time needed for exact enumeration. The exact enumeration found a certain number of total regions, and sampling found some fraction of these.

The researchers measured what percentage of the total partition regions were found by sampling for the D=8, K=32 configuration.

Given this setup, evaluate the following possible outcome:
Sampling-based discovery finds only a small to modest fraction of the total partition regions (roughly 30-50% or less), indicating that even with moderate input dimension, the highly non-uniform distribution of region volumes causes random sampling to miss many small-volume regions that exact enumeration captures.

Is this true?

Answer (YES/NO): YES